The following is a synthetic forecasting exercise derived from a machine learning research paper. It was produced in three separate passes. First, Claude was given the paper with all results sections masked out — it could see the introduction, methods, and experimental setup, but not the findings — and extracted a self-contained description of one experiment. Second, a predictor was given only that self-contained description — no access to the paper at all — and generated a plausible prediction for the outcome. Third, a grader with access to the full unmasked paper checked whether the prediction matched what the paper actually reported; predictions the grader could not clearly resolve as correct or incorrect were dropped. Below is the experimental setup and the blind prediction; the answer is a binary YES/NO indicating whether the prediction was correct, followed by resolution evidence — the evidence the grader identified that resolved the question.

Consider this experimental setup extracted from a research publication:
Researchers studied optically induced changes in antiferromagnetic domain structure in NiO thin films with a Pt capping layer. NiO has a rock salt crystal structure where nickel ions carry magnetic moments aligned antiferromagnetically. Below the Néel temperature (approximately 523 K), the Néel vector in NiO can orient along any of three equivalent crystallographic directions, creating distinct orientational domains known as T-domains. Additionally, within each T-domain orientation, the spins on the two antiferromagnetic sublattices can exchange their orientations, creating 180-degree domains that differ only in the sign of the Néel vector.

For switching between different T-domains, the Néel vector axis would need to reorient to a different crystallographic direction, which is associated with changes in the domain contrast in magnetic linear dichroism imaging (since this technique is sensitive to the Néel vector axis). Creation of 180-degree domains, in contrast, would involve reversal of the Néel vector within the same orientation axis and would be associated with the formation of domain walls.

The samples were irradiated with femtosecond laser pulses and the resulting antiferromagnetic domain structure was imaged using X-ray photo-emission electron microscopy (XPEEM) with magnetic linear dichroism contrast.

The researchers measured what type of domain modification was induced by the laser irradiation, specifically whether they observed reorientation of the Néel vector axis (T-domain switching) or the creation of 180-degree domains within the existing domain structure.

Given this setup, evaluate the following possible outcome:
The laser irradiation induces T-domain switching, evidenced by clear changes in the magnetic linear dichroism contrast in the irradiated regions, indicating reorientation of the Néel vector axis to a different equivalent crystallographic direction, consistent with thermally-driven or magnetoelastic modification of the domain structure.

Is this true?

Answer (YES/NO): NO